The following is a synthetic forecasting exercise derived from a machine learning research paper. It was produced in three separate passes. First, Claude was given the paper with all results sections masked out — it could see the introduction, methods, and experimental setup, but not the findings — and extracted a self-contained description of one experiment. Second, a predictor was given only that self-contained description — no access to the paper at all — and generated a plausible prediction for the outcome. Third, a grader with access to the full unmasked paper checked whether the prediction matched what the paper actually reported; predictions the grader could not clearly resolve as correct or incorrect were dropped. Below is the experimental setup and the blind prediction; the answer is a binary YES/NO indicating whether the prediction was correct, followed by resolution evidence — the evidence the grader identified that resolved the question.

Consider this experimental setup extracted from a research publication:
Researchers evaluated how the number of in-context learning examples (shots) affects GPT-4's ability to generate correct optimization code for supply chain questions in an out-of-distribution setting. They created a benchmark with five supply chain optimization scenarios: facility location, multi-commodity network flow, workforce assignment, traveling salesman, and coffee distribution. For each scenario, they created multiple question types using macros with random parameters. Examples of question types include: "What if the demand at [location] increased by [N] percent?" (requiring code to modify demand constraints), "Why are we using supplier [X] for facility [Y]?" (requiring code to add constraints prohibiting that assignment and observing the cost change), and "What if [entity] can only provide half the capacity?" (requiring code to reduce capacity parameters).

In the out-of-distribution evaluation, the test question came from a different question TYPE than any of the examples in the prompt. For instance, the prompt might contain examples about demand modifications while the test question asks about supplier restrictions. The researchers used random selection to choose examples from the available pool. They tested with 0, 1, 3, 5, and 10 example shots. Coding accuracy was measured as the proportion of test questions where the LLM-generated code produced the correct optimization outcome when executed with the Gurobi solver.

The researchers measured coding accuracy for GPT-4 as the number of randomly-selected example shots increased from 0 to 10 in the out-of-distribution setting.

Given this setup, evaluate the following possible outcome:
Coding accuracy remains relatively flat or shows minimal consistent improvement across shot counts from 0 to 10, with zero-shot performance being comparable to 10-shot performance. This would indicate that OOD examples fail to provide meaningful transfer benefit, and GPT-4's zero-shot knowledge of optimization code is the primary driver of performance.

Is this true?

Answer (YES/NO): NO